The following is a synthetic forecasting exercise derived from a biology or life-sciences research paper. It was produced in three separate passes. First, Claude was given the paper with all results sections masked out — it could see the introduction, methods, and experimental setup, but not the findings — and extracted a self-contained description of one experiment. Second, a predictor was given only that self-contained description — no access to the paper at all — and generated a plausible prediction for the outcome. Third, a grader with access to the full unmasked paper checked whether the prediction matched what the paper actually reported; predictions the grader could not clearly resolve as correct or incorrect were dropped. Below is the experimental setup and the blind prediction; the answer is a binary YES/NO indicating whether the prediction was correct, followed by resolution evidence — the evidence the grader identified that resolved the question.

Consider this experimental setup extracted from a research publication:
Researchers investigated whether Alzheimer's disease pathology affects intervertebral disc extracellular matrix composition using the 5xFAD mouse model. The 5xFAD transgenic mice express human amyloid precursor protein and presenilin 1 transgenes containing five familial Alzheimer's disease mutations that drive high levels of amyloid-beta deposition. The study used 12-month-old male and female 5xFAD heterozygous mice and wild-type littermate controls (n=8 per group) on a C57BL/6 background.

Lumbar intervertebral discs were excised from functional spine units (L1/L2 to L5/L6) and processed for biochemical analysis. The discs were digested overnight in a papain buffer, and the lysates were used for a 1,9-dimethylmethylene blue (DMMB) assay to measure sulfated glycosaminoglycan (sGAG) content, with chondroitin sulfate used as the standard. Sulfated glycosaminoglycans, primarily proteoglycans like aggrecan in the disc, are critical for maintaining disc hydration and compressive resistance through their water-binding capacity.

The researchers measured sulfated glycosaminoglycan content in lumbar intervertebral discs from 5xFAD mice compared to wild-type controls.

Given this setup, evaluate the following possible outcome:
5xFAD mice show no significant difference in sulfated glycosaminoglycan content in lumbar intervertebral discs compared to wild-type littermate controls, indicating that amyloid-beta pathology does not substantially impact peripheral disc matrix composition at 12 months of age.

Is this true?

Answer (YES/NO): YES